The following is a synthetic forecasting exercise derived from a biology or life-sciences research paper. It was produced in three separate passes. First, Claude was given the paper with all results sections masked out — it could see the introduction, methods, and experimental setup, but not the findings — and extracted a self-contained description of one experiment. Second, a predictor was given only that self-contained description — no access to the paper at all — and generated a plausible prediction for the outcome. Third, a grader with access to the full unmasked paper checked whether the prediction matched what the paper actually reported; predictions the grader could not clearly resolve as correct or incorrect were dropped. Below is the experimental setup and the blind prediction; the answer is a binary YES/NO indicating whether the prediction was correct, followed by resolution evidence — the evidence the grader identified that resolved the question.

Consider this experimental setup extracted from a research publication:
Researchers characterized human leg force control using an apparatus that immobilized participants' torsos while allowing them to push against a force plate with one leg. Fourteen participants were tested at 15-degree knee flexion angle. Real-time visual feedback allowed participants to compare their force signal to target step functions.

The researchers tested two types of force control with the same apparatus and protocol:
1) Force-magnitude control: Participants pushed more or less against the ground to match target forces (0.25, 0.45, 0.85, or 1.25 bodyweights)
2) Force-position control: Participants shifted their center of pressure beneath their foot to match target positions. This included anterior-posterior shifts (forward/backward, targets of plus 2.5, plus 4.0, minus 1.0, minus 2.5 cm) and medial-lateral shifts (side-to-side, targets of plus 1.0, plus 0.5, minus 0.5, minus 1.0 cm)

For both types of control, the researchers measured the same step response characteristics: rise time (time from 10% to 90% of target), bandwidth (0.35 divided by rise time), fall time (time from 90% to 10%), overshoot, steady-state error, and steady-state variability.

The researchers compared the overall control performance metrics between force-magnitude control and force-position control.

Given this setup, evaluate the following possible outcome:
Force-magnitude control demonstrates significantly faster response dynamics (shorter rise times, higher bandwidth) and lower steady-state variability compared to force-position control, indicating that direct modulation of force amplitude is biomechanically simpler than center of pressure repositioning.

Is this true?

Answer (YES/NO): NO